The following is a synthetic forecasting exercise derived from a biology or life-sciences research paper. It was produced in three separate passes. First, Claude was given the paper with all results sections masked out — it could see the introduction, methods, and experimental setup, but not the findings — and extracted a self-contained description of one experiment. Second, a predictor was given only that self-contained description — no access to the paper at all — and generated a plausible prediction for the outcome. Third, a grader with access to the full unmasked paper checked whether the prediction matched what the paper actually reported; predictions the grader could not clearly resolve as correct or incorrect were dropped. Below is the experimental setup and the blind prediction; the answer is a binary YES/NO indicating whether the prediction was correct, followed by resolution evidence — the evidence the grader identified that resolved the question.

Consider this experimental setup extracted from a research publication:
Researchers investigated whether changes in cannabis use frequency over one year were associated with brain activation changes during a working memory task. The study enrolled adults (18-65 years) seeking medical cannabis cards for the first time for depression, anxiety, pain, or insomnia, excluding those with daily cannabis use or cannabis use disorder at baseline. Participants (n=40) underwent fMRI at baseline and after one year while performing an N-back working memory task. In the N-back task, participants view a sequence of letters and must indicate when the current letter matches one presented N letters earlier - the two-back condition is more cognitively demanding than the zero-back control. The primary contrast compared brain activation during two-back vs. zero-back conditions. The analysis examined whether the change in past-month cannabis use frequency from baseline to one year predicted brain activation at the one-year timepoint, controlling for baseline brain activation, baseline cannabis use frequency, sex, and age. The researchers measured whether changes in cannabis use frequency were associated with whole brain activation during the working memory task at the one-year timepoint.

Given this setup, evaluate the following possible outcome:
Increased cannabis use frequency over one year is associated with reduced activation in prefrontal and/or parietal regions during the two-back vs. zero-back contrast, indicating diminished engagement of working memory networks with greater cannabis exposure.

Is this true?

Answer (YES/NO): NO